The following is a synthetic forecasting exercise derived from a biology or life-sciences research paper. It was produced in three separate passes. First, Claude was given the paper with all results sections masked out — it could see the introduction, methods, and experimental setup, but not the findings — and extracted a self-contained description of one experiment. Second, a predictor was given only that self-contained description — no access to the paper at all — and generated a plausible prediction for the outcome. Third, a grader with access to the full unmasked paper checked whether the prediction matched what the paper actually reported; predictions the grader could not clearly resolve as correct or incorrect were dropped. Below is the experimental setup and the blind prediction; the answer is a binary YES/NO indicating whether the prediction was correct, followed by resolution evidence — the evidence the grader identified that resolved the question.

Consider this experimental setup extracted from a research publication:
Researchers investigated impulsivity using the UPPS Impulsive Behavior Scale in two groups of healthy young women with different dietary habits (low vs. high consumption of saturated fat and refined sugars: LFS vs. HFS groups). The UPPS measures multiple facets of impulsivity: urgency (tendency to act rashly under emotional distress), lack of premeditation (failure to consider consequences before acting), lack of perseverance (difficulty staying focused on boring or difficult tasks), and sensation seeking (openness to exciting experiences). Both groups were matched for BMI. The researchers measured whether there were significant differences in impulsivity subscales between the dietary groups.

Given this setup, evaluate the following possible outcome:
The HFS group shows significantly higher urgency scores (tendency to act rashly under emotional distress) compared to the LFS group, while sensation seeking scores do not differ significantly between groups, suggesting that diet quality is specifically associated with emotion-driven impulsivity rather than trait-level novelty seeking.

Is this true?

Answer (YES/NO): NO